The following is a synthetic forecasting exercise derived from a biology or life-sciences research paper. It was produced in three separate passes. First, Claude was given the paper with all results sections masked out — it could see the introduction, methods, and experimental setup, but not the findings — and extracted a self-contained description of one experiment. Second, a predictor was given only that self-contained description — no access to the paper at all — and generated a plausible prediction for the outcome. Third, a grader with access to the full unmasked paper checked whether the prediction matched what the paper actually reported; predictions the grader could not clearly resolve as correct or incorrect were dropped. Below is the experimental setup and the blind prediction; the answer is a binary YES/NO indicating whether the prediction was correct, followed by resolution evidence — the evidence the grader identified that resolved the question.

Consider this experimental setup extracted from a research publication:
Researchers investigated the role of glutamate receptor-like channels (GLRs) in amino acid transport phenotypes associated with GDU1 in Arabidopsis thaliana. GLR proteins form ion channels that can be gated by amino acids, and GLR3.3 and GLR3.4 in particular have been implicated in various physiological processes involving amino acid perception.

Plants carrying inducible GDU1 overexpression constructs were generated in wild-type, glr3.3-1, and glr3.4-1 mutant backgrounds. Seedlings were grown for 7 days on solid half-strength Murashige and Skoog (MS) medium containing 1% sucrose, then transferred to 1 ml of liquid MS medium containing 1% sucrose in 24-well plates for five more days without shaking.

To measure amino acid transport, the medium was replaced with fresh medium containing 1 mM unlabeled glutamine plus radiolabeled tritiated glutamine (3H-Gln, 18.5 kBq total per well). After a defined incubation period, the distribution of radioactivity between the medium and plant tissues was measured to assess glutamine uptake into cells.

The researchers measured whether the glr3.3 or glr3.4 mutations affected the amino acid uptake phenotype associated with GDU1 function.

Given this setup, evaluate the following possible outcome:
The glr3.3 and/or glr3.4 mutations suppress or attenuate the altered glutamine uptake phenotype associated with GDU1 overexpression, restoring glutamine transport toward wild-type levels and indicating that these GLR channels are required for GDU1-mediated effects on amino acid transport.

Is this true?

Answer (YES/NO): NO